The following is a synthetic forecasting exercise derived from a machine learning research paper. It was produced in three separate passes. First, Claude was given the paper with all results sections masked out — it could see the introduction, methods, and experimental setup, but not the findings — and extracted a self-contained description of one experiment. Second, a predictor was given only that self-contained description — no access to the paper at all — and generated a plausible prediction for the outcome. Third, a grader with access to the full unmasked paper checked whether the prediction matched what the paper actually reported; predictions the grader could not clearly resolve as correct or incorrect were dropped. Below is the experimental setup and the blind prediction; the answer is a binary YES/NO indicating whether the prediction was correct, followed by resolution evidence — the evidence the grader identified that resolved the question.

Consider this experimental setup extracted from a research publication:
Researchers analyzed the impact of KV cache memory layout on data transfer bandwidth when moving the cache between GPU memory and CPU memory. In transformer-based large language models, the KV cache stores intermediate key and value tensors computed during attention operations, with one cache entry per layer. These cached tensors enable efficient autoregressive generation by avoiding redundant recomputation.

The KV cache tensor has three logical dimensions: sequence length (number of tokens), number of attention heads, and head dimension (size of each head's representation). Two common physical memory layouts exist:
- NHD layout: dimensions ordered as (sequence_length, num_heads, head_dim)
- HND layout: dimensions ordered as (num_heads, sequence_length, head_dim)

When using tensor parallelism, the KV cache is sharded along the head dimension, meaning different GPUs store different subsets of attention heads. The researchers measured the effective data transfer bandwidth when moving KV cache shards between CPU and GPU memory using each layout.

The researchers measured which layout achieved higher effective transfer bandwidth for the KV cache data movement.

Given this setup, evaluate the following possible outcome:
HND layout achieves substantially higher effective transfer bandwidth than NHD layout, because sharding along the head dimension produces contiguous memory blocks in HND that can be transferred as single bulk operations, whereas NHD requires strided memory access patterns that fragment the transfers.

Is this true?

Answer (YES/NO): YES